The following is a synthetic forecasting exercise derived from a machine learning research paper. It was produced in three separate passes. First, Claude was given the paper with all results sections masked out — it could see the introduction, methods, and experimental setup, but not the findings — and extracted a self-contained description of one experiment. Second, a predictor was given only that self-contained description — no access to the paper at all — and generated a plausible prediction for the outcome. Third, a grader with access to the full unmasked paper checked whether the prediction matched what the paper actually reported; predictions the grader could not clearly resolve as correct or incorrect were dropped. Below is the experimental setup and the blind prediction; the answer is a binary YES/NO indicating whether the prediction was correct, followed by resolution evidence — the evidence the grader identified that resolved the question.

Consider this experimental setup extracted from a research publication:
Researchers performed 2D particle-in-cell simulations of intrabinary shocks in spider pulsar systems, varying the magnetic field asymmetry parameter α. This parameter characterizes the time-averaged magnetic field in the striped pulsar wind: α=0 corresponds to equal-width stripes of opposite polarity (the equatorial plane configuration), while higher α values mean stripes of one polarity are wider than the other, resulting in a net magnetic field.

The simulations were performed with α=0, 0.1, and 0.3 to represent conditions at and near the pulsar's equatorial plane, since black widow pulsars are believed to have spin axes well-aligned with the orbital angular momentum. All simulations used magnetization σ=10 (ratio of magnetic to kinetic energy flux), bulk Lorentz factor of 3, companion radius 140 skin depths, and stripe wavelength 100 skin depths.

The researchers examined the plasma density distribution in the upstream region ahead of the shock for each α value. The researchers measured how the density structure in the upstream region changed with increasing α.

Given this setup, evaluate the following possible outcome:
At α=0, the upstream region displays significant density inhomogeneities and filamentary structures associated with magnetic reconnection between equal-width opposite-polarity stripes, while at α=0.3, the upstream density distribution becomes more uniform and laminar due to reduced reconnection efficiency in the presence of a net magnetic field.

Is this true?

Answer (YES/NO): NO